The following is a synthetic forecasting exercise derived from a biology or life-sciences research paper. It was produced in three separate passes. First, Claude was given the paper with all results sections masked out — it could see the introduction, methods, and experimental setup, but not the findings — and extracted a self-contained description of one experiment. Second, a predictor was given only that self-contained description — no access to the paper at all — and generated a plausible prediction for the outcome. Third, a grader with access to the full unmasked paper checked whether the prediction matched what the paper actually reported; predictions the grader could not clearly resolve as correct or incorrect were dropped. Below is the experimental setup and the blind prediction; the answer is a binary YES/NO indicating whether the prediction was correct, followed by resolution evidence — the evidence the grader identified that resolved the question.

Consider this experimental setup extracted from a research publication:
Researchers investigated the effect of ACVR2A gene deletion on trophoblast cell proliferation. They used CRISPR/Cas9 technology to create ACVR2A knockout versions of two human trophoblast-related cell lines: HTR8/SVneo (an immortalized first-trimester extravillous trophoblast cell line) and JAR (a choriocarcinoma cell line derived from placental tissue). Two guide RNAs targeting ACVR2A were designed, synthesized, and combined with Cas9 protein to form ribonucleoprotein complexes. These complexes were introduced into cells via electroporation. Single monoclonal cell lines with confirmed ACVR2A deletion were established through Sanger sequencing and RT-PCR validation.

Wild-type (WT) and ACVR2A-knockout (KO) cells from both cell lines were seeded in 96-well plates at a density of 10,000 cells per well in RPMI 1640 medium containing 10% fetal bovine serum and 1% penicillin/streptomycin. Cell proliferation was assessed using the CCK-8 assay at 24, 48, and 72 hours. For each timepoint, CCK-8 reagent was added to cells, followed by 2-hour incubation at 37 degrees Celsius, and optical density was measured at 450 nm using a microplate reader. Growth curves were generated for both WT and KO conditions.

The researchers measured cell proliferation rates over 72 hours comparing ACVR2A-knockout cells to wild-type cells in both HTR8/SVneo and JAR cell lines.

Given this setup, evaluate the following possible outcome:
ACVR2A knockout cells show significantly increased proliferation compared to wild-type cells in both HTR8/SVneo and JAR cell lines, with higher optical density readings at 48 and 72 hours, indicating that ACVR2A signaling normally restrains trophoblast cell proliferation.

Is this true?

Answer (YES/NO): NO